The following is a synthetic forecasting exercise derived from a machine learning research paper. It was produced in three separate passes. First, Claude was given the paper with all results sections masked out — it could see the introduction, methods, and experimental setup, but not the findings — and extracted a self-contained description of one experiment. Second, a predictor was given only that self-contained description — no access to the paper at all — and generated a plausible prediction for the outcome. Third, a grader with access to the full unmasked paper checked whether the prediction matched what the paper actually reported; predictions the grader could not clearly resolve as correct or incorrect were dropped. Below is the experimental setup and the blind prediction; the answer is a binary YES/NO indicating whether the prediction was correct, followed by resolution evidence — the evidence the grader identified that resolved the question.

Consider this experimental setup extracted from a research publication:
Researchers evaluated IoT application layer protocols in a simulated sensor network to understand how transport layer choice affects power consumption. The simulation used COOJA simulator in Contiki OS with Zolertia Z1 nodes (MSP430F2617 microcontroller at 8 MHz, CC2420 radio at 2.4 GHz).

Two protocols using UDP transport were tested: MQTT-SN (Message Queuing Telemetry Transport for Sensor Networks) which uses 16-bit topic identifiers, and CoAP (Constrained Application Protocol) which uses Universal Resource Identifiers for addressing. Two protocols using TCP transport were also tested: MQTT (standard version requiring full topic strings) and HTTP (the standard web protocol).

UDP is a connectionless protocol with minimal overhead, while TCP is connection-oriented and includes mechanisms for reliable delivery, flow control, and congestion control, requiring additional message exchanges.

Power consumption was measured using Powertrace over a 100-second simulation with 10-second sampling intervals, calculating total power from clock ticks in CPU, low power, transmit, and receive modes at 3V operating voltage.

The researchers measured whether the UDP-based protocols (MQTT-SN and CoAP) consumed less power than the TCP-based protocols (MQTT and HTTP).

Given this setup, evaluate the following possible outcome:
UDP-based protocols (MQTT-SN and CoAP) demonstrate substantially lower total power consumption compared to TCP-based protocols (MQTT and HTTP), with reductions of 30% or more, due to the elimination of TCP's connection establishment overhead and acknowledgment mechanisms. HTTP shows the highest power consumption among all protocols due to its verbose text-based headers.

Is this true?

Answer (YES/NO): NO